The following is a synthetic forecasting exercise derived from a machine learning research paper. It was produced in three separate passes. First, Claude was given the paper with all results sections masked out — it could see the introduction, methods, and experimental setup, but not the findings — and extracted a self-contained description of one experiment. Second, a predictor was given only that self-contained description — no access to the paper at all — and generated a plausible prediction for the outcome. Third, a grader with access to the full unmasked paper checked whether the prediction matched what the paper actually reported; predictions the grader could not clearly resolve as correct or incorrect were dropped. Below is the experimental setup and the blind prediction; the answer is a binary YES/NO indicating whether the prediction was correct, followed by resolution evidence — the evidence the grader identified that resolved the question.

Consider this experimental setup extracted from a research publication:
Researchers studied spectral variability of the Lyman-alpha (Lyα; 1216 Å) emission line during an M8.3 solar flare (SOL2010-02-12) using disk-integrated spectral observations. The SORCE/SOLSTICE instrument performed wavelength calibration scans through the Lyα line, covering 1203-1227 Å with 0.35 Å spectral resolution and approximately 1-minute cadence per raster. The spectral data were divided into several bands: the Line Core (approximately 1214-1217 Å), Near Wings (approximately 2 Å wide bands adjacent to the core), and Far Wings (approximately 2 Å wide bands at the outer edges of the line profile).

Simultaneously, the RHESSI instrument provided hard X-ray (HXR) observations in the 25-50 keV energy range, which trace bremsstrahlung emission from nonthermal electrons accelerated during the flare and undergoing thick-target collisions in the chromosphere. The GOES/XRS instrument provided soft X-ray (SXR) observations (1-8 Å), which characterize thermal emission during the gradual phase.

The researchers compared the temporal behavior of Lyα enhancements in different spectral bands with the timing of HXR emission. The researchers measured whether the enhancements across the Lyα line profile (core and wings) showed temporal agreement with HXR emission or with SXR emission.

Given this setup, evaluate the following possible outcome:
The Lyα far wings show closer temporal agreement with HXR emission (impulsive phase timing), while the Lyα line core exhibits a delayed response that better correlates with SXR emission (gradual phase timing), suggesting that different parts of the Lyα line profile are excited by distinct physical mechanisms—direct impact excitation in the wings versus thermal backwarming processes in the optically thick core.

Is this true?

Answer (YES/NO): NO